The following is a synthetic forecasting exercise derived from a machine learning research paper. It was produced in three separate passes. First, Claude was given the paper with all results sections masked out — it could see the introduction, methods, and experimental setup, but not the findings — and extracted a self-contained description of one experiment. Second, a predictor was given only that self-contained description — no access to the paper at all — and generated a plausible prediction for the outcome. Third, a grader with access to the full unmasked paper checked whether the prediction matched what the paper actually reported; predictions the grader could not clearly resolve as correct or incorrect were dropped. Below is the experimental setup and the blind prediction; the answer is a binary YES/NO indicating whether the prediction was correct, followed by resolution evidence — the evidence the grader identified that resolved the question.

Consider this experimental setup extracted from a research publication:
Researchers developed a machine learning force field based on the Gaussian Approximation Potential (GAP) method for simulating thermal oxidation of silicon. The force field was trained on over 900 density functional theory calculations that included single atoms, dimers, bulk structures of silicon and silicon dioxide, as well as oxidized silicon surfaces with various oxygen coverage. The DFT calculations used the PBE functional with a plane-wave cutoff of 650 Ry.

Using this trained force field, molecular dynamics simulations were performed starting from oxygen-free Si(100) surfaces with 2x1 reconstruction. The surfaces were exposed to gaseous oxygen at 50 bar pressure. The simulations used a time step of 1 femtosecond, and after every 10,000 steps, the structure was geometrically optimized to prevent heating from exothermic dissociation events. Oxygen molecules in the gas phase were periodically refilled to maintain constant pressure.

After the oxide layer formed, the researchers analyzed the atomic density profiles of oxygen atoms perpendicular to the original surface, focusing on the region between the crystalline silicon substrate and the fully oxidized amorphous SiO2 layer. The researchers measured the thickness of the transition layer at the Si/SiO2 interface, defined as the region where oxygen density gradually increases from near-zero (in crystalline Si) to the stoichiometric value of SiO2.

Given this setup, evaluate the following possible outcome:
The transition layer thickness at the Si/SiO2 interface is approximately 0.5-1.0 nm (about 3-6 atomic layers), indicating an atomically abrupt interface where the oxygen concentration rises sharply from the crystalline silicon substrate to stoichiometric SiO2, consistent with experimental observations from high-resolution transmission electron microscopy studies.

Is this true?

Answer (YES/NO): NO